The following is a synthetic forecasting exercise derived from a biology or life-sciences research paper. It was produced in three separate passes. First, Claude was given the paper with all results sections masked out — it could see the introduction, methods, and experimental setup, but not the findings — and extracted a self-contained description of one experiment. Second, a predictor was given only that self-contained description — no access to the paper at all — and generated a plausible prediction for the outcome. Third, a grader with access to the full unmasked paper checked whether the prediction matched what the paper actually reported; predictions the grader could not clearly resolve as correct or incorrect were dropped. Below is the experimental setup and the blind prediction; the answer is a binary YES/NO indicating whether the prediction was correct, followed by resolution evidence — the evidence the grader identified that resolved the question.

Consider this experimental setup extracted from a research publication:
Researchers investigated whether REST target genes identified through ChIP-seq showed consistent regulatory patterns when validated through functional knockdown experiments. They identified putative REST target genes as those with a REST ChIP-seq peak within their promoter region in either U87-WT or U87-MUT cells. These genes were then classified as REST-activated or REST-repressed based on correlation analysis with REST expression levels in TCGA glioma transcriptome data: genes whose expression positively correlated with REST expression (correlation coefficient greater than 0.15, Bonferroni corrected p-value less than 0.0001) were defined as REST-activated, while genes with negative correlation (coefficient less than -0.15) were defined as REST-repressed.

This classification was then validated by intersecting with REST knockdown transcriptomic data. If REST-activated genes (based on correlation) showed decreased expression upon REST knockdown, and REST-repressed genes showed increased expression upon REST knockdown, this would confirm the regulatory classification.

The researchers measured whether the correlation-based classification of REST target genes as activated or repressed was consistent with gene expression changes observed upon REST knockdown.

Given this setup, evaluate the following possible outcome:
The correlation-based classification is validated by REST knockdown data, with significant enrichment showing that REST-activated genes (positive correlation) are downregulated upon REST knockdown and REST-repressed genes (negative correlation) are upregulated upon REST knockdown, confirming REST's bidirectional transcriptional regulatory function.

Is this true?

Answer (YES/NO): YES